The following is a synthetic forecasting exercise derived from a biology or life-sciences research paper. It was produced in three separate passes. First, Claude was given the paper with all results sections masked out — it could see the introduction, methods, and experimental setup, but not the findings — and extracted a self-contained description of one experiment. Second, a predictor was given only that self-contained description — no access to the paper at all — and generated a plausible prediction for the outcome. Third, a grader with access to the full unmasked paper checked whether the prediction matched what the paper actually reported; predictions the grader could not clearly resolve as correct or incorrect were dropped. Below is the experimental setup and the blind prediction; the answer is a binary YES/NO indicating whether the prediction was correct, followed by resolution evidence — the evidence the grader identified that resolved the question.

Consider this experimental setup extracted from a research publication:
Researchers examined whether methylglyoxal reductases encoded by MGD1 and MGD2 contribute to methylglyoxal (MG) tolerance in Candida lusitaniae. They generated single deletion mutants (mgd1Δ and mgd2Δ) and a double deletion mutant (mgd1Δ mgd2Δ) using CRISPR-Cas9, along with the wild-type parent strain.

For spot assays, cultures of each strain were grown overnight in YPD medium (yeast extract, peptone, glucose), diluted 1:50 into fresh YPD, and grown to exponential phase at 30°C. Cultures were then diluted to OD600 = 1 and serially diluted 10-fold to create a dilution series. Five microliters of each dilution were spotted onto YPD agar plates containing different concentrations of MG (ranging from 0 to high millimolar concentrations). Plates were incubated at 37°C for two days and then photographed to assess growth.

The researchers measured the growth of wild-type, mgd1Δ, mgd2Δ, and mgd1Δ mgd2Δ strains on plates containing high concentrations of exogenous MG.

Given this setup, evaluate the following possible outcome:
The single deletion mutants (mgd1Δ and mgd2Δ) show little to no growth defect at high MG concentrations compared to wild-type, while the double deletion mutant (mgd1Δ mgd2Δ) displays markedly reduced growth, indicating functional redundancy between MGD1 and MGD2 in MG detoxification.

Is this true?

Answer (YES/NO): NO